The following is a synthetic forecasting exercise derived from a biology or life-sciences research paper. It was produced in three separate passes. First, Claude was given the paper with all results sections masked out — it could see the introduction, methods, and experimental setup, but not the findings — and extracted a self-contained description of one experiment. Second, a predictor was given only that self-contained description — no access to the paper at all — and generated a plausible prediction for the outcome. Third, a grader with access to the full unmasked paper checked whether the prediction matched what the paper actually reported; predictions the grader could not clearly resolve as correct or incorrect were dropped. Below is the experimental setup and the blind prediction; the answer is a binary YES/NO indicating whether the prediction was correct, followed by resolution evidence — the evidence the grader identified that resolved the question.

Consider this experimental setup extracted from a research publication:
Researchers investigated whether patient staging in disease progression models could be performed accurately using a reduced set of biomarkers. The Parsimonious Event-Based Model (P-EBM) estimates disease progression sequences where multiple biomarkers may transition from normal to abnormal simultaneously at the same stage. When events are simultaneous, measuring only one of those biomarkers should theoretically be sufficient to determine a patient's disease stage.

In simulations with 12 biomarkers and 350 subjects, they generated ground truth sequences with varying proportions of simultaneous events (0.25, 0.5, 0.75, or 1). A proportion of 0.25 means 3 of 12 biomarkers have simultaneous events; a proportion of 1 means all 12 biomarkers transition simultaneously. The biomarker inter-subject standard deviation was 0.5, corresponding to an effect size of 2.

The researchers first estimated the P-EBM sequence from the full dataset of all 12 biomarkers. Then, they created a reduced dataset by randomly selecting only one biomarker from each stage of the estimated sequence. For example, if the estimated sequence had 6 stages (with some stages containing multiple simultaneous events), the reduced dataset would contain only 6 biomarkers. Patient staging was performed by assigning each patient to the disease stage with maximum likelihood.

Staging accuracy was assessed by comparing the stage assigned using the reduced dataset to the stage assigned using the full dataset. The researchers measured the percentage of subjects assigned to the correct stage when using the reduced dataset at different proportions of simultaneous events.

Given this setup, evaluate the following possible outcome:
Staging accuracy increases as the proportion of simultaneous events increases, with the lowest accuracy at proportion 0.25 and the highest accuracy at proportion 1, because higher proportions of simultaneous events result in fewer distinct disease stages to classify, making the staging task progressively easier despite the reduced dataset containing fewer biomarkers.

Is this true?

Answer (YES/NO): NO